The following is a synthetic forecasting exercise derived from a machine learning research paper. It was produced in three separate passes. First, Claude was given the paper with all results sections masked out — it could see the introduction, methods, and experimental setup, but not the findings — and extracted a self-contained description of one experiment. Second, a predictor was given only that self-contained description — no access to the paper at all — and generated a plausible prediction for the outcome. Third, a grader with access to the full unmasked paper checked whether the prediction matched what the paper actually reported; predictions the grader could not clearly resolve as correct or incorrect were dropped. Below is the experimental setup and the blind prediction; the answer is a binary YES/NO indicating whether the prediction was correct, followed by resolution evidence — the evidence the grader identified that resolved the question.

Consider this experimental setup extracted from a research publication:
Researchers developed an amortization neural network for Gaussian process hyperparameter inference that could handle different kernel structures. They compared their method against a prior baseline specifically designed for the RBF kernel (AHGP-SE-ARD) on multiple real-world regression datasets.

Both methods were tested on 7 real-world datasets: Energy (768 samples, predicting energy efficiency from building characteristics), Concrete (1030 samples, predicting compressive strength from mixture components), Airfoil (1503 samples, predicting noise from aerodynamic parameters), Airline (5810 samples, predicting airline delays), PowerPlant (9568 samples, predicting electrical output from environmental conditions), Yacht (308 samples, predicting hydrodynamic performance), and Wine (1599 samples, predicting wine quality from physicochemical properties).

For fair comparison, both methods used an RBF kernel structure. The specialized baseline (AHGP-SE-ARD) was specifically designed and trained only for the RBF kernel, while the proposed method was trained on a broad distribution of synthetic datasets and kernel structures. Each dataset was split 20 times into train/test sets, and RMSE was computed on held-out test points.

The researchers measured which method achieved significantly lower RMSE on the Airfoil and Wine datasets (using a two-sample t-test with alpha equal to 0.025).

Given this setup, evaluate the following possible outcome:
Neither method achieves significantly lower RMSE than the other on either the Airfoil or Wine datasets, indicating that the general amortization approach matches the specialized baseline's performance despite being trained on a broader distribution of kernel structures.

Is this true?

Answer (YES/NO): NO